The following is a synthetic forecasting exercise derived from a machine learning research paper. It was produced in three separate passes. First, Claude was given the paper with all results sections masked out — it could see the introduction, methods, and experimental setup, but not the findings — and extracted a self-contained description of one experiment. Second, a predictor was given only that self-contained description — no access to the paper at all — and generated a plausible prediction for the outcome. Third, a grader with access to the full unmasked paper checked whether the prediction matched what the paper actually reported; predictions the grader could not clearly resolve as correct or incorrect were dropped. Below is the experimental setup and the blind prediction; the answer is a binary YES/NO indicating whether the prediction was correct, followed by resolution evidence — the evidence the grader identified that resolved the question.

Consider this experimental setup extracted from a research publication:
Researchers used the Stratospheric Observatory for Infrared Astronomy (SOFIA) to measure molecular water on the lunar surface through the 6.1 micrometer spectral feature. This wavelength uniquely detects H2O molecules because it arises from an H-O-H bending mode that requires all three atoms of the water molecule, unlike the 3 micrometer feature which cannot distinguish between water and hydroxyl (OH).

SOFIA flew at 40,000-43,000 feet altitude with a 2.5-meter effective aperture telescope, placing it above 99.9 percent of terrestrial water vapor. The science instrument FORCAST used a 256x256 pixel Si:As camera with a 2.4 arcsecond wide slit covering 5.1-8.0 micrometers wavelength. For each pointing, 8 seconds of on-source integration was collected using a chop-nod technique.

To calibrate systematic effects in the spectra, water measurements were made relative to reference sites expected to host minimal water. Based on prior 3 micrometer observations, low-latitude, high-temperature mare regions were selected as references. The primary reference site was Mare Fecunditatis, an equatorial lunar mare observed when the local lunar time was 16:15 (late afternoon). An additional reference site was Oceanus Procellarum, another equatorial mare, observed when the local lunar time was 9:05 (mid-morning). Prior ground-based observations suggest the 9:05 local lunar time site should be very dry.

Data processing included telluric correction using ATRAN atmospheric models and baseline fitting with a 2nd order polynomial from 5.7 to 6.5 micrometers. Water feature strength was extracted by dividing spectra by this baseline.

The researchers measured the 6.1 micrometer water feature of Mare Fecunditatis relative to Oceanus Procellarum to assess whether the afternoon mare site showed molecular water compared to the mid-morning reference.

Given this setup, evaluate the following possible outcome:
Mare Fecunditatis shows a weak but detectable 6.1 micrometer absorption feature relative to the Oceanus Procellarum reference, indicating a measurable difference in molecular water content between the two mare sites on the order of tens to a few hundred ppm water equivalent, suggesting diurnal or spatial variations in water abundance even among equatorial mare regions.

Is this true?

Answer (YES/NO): NO